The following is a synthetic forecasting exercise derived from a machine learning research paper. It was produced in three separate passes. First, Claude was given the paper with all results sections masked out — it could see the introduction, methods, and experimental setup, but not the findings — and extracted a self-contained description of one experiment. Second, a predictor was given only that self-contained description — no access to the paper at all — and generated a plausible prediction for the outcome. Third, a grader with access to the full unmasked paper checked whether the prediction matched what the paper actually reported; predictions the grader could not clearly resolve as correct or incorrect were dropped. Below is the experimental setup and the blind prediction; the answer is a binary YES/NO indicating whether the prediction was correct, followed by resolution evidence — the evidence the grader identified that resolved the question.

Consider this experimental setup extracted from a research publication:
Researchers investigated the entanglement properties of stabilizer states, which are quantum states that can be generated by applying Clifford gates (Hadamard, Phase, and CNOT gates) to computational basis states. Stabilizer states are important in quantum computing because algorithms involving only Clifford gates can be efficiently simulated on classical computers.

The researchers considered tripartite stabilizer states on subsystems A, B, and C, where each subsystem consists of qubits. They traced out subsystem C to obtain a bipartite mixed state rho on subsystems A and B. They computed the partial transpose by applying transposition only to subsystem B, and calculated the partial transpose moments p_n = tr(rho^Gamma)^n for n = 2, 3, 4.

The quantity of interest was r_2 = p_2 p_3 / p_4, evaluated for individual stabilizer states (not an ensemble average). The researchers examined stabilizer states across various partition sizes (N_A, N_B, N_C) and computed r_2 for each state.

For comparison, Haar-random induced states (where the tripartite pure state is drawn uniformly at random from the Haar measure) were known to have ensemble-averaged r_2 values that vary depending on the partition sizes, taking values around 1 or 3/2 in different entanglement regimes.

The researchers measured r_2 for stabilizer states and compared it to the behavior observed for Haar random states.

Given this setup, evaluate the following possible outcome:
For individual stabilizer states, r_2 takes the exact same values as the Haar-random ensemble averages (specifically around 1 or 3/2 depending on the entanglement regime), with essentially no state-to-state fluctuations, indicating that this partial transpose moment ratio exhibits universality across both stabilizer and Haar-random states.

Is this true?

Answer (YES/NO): NO